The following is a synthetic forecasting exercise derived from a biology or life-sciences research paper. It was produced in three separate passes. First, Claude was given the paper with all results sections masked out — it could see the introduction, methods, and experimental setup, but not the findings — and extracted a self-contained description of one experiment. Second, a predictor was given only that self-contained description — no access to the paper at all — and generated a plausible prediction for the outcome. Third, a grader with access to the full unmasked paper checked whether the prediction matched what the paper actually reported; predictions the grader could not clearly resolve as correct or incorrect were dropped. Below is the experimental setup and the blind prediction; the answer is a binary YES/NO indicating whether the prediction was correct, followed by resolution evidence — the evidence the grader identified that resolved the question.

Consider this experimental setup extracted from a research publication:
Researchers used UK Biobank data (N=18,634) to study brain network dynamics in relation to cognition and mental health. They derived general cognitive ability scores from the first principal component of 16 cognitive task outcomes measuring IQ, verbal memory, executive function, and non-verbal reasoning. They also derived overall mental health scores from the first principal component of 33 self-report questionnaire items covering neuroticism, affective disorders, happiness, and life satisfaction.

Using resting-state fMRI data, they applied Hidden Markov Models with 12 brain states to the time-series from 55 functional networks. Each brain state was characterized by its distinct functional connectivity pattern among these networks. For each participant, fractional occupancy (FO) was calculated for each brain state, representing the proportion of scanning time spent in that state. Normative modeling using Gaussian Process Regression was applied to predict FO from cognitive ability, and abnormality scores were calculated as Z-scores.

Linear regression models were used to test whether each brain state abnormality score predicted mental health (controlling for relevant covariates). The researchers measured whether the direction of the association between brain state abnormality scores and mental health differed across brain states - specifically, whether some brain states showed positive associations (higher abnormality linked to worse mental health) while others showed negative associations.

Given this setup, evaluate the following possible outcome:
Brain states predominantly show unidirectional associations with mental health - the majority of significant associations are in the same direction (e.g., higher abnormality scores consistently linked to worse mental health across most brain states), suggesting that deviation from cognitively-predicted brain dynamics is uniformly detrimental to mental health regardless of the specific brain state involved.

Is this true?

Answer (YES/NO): NO